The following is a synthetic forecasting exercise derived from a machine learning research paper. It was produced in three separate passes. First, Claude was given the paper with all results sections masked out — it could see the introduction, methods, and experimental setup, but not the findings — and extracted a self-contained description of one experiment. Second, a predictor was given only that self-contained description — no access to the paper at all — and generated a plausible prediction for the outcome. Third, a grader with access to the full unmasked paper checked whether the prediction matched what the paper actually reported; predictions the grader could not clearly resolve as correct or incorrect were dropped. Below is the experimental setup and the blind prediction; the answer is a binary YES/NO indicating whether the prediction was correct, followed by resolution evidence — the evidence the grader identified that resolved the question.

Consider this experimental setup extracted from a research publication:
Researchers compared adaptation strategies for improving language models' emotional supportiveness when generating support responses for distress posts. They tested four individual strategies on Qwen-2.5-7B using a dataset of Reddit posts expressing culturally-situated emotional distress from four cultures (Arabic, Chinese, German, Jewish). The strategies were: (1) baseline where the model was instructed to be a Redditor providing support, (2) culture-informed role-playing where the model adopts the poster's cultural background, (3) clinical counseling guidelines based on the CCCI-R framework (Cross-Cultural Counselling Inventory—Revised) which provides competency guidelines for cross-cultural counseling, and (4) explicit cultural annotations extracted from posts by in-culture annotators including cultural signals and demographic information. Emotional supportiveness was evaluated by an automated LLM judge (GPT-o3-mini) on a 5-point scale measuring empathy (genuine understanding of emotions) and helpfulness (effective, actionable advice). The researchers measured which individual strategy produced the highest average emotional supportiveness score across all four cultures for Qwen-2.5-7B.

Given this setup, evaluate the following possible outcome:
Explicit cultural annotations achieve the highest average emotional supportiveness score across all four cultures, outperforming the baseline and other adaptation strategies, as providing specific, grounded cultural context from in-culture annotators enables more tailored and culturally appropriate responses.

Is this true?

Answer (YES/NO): NO